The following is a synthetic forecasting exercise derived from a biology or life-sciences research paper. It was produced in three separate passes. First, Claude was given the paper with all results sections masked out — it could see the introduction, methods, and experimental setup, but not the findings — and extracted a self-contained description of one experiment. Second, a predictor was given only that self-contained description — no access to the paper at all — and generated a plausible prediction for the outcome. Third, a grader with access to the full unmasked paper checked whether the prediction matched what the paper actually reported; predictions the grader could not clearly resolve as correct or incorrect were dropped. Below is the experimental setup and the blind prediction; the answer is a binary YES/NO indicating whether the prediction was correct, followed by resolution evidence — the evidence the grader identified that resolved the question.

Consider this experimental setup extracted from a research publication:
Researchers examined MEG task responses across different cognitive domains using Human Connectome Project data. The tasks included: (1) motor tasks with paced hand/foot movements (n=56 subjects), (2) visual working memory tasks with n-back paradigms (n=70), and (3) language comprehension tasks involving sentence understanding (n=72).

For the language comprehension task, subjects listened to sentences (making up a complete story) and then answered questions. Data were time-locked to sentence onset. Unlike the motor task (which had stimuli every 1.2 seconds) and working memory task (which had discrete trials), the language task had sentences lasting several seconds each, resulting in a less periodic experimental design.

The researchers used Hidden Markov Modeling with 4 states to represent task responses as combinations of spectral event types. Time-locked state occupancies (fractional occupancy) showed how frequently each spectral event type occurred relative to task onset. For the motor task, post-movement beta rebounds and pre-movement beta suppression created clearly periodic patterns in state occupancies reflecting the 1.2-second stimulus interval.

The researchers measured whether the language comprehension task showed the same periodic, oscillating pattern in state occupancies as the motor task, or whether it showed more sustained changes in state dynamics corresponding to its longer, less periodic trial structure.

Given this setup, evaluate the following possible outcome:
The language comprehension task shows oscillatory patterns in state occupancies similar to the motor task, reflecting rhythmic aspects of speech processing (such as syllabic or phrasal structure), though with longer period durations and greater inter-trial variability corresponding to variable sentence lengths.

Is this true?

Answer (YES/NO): NO